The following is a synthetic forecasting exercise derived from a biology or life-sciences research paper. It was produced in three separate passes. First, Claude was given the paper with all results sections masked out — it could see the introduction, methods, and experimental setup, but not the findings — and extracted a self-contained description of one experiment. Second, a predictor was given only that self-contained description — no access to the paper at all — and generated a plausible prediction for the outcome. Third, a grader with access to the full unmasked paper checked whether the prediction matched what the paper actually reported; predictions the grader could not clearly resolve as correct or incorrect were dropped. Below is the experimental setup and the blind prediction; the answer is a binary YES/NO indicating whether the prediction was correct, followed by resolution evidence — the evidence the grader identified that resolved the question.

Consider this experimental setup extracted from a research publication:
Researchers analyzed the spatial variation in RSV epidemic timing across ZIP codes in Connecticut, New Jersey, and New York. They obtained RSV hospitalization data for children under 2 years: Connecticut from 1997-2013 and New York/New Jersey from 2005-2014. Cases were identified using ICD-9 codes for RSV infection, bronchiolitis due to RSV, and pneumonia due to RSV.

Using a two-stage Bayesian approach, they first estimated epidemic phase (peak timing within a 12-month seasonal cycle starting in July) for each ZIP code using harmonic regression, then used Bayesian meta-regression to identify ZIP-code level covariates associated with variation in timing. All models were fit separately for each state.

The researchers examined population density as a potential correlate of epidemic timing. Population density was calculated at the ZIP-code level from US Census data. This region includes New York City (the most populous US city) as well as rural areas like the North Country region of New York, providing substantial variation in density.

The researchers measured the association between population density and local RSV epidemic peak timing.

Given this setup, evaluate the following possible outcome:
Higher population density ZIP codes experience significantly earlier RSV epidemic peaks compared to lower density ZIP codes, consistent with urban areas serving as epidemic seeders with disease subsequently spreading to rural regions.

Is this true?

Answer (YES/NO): YES